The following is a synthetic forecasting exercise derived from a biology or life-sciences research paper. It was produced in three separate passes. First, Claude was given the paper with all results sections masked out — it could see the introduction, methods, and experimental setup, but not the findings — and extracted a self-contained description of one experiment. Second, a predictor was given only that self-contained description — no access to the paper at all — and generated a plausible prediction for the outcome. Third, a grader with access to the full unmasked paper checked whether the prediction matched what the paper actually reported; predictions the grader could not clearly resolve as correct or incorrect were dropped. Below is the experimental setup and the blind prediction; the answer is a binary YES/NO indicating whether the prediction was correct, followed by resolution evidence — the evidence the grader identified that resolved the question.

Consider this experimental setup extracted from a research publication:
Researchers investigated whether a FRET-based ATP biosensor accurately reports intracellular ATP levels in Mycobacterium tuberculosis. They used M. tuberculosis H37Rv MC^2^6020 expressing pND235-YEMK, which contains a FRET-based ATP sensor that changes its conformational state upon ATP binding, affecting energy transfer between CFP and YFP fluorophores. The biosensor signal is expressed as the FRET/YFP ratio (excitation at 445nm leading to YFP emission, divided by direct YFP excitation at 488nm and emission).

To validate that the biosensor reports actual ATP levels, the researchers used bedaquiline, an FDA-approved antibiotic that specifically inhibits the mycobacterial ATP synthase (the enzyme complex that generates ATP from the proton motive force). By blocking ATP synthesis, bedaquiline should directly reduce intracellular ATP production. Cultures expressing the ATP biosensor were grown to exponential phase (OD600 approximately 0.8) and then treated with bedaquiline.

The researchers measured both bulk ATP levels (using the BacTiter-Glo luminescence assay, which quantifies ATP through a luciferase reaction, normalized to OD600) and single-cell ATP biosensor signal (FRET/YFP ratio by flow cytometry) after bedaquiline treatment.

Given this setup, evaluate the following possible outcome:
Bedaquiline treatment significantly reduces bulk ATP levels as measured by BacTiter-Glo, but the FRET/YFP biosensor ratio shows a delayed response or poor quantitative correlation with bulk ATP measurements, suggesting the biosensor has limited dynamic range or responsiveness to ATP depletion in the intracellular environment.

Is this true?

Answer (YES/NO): NO